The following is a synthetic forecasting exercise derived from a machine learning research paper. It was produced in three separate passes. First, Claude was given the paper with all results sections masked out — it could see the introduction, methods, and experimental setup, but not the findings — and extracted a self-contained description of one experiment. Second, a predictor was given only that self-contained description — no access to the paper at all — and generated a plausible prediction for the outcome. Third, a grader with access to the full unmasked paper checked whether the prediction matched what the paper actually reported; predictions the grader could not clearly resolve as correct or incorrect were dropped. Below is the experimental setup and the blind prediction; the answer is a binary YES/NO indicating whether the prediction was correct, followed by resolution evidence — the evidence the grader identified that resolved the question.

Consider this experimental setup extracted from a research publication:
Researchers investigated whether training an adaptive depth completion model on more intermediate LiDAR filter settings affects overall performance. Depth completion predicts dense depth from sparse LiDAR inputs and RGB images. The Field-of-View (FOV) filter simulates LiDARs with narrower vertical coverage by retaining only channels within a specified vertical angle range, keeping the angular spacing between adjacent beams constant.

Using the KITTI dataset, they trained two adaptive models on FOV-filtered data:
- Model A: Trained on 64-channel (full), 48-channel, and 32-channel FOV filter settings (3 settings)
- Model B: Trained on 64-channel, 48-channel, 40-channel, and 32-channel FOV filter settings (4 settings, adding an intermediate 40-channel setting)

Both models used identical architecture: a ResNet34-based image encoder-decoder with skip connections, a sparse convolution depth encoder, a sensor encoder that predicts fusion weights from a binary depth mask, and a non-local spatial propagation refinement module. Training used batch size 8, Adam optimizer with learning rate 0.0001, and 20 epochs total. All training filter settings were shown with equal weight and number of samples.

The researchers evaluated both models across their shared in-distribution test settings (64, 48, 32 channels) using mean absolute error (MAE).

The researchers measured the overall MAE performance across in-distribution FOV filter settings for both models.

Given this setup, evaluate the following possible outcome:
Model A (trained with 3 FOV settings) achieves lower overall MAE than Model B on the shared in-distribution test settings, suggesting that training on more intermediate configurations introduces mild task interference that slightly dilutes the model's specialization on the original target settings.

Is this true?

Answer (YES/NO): NO